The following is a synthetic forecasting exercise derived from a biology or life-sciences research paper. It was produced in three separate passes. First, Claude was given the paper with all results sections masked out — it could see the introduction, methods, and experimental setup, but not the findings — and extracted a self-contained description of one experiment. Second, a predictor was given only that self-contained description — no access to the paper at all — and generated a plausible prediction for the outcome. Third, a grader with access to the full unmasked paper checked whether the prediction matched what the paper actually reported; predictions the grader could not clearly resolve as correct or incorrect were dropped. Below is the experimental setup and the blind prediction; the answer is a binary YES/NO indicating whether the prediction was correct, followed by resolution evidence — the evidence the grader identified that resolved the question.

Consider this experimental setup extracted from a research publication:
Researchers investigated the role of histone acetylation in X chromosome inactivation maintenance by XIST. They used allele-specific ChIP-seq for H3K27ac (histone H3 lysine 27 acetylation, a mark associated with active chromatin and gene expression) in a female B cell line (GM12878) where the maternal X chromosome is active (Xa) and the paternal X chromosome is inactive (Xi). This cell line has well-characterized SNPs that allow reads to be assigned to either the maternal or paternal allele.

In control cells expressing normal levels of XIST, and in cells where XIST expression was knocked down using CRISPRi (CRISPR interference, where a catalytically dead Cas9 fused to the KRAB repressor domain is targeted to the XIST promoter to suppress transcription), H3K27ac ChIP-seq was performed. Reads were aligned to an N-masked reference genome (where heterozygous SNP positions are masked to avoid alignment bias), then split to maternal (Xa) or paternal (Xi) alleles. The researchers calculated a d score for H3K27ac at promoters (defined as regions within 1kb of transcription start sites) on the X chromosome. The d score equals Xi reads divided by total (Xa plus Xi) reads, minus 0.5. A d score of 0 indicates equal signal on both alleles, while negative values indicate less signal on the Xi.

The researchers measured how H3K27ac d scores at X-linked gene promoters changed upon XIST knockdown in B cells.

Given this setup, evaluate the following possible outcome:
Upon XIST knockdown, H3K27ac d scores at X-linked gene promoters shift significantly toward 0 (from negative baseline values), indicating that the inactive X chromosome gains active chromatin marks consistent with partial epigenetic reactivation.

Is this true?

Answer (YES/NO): NO